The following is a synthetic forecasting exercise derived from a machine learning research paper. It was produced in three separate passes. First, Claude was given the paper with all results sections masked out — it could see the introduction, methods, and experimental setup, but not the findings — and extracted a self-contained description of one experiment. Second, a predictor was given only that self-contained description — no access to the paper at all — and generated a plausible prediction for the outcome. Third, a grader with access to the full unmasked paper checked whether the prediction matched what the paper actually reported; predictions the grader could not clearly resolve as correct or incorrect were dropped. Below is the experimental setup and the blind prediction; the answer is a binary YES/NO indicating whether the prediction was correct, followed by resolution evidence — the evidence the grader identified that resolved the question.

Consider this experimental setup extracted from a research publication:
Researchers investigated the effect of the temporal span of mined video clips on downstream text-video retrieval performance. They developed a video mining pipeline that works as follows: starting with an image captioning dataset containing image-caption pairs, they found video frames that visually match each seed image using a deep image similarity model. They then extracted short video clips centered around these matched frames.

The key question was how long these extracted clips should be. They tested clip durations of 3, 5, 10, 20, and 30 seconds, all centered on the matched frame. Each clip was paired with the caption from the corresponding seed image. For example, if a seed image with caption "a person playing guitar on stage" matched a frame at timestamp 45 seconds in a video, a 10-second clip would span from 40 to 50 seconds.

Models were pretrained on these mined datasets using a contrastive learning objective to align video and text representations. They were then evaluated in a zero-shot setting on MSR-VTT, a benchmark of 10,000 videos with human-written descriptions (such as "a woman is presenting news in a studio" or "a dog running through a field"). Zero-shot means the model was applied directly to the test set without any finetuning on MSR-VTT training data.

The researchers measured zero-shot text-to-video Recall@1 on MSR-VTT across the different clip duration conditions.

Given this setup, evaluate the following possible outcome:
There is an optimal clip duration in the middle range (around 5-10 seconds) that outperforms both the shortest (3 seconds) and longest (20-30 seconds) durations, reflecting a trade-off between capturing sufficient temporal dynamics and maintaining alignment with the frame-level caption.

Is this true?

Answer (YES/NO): NO